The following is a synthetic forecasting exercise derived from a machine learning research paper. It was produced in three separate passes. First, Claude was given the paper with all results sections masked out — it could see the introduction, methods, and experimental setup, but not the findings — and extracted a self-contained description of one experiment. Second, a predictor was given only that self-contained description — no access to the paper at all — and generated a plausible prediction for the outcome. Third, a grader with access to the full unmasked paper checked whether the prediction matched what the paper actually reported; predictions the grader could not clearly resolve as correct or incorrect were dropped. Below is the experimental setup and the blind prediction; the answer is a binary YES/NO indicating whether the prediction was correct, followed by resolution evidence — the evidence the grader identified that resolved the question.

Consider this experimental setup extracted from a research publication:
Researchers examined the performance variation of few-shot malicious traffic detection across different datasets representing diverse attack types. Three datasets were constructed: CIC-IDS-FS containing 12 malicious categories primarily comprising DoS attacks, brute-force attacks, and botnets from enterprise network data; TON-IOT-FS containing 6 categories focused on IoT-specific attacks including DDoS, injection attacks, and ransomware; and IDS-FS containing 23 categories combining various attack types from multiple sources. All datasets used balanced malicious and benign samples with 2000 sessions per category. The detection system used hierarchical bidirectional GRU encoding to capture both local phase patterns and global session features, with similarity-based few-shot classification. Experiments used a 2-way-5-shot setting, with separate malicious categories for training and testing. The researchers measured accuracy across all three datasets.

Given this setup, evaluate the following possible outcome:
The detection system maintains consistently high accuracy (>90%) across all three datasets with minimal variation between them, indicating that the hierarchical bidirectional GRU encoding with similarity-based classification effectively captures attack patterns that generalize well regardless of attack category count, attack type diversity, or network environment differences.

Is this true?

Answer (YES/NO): YES